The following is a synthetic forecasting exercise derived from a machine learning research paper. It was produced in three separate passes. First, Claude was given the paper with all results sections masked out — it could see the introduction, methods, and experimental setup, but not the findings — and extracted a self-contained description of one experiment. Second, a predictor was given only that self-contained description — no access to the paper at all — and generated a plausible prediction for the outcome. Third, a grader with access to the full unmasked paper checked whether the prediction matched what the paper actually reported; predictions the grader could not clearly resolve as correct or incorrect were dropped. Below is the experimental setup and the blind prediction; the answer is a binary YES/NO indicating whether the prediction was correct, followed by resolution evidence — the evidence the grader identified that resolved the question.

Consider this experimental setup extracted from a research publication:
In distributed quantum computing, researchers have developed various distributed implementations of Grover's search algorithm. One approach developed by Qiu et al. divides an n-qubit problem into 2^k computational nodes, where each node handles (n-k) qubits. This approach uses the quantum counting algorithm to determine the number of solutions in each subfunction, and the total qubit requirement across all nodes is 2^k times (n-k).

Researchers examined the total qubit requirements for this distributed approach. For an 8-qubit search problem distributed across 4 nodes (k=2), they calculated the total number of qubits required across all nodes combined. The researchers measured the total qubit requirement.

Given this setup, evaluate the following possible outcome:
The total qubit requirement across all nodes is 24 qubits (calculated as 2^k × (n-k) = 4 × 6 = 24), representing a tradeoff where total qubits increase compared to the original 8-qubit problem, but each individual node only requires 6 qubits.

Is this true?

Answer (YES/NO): YES